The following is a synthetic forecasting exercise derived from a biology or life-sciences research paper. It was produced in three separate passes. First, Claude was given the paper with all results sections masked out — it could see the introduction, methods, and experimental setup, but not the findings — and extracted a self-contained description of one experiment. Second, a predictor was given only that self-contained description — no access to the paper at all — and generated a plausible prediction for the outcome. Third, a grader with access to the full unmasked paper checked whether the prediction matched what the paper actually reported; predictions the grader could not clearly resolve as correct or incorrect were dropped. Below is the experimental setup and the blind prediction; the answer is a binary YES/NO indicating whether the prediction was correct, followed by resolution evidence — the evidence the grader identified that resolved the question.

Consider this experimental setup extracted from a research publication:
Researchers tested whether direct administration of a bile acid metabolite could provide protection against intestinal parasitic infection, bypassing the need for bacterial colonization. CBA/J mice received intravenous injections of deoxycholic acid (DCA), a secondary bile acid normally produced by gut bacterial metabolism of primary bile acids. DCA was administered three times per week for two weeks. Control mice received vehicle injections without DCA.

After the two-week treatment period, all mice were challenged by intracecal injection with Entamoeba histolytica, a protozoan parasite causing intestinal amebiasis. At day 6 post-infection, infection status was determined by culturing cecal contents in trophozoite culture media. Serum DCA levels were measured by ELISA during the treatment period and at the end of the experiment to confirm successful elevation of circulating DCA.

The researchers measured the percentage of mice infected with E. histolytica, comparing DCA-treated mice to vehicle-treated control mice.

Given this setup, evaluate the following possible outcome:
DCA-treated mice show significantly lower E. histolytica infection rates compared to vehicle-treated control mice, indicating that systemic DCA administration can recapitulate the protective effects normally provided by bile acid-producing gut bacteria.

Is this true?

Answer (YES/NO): YES